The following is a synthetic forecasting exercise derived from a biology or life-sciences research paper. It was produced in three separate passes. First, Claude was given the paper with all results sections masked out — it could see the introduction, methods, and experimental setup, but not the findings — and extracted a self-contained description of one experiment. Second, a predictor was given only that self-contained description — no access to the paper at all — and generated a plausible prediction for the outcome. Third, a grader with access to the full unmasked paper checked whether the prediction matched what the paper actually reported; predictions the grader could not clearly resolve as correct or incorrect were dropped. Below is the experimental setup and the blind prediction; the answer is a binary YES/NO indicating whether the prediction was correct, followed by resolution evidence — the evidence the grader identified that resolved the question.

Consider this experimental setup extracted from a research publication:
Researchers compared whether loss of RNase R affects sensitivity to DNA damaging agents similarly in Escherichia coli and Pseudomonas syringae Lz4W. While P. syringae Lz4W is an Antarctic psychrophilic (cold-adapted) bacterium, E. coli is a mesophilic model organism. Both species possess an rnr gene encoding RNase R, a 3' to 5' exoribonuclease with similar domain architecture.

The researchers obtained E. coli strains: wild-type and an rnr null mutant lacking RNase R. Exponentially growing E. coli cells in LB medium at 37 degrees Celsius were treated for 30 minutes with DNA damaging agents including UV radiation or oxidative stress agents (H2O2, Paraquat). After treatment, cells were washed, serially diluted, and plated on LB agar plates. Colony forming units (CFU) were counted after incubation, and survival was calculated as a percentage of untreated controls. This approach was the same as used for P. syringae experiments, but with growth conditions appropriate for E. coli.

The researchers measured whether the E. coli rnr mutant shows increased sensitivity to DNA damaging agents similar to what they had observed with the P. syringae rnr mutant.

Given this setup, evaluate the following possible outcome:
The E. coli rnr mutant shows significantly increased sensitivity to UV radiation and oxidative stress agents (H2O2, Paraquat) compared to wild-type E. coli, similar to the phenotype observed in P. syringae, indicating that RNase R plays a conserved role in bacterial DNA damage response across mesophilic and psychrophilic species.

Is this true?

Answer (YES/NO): NO